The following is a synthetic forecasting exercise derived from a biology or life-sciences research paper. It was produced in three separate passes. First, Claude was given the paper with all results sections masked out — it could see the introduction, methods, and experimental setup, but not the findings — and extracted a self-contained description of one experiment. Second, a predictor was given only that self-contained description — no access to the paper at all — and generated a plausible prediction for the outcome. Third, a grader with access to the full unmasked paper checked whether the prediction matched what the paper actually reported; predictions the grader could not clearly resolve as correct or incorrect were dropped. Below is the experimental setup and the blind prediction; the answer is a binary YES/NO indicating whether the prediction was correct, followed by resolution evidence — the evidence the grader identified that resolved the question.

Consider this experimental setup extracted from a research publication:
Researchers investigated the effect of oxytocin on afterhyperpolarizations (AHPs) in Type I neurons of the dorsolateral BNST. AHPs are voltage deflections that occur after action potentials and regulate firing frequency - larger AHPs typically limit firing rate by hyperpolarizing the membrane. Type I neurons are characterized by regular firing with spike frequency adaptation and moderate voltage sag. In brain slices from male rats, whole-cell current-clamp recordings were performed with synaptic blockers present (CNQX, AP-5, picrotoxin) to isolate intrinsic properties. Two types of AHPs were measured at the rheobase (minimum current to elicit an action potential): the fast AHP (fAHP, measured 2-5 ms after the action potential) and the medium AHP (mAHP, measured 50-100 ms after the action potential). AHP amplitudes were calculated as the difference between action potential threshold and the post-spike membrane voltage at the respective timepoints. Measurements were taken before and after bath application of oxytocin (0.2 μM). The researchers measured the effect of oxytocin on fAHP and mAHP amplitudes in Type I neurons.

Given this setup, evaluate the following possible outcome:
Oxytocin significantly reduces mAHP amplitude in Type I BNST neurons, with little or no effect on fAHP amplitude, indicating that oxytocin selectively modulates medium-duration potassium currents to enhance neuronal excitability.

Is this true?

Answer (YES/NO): NO